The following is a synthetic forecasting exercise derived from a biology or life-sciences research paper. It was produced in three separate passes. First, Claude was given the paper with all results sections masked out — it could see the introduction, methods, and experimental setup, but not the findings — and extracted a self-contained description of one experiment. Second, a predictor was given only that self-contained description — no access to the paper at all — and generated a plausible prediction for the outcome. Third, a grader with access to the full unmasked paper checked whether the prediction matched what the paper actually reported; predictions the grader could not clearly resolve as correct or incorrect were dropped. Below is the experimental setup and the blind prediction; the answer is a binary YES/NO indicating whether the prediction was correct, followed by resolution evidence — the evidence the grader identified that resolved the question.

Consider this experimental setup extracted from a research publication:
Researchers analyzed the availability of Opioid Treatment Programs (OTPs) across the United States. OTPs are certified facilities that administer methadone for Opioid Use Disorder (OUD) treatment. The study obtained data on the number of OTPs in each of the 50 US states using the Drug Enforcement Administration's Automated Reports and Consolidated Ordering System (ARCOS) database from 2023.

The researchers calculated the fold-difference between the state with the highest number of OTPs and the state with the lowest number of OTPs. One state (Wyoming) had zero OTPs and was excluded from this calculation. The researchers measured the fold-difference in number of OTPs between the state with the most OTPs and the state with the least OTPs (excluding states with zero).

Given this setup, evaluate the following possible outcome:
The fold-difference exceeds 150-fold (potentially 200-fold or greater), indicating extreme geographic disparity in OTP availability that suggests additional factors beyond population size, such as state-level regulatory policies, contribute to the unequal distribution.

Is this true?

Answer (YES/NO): NO